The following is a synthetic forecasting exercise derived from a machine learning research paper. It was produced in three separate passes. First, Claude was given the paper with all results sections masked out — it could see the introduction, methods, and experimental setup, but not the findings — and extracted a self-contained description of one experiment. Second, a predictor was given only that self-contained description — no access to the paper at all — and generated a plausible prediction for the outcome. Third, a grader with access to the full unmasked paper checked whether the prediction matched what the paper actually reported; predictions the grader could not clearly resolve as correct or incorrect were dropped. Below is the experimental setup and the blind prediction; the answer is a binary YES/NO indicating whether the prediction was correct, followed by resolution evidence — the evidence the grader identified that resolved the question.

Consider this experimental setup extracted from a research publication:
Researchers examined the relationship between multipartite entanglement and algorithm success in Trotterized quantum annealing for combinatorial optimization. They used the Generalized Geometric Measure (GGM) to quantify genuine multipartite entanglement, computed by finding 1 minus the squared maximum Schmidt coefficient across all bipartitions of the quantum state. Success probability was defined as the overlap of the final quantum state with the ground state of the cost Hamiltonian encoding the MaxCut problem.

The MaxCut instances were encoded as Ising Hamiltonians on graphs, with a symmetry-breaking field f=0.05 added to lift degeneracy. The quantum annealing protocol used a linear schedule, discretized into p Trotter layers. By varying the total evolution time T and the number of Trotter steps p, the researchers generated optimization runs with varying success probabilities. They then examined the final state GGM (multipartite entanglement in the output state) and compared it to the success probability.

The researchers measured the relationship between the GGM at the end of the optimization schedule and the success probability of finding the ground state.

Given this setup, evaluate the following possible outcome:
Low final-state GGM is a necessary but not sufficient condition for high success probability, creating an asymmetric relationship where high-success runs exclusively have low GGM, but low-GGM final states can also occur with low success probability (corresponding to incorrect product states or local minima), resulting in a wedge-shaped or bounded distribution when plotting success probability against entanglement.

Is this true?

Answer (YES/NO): YES